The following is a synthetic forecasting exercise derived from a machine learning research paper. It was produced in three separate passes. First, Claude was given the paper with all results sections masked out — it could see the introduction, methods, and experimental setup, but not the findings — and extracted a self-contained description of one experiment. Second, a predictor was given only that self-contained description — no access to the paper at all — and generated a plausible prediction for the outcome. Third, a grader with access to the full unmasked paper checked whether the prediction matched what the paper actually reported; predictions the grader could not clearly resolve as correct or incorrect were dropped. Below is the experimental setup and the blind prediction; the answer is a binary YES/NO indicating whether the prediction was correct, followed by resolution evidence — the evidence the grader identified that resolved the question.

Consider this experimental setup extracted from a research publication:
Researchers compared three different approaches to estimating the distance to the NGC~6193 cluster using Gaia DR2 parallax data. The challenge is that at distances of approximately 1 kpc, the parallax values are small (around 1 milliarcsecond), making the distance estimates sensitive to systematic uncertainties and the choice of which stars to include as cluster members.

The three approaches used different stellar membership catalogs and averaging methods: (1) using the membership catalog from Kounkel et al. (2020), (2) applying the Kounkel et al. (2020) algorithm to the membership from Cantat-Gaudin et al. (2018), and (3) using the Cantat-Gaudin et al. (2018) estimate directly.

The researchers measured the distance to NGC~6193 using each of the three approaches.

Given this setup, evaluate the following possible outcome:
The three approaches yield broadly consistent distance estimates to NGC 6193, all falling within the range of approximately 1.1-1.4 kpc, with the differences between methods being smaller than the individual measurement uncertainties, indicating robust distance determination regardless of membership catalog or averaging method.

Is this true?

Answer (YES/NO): NO